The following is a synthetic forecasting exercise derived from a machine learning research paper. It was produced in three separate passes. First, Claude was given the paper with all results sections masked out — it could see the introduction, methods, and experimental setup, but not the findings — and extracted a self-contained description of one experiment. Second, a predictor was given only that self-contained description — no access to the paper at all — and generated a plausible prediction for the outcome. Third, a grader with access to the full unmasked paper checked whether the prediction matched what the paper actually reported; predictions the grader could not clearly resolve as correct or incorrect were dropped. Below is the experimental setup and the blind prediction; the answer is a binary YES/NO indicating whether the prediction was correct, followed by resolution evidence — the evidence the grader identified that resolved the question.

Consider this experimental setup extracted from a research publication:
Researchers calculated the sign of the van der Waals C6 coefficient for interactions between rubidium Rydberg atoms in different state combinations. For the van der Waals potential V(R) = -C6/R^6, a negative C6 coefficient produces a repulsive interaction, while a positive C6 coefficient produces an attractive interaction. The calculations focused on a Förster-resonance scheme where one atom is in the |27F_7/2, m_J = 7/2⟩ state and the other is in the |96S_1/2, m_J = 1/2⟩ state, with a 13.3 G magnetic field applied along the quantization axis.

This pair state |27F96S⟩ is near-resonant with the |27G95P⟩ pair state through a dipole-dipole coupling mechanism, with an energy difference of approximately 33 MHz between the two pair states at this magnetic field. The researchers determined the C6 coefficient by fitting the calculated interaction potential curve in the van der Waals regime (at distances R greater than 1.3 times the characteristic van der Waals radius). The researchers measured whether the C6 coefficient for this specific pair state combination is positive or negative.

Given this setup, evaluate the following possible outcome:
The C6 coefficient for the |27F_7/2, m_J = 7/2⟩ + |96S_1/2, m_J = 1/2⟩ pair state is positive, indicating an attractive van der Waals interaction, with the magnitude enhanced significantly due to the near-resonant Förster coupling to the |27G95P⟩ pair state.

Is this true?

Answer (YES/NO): NO